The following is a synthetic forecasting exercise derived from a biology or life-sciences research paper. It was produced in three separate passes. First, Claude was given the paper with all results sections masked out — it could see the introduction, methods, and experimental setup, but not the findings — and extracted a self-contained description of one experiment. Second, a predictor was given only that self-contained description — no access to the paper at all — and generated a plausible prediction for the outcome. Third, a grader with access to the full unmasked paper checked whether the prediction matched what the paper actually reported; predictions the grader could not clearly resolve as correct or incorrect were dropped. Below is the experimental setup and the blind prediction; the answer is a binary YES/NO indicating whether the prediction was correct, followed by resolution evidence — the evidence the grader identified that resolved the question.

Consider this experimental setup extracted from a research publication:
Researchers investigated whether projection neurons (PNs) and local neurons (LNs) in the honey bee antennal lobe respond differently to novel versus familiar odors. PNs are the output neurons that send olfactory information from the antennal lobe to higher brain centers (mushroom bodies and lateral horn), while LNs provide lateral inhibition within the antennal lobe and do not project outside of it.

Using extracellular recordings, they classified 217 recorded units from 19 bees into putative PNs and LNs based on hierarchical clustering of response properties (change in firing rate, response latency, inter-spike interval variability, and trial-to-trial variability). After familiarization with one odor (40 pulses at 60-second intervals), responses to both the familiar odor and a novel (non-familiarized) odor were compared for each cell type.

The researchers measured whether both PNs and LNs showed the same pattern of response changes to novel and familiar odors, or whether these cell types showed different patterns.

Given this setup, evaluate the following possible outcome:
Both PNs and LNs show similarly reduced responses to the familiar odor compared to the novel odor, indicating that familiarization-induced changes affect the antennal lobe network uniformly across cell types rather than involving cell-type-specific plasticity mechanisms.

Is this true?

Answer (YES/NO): NO